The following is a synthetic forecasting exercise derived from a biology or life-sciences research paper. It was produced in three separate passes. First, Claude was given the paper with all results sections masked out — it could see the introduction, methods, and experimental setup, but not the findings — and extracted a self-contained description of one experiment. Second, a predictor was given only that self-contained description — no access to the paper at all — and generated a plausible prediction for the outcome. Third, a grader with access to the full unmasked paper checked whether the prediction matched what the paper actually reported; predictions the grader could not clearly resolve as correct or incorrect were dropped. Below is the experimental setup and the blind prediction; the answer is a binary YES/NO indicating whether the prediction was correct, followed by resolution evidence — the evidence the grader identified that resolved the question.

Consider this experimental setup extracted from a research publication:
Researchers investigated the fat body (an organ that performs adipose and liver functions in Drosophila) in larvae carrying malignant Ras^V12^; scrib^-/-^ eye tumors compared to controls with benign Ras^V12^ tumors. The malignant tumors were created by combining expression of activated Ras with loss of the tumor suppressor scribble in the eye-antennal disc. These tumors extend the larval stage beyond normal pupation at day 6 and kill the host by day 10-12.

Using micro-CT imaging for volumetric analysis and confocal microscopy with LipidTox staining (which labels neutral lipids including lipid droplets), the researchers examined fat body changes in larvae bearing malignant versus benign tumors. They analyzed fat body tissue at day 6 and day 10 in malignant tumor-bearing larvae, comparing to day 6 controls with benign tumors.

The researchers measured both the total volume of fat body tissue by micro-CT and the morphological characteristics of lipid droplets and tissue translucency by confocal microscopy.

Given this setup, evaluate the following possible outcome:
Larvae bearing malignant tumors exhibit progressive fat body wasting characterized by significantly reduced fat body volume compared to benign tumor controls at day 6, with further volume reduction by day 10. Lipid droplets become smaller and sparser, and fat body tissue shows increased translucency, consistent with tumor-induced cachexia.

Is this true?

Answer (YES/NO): NO